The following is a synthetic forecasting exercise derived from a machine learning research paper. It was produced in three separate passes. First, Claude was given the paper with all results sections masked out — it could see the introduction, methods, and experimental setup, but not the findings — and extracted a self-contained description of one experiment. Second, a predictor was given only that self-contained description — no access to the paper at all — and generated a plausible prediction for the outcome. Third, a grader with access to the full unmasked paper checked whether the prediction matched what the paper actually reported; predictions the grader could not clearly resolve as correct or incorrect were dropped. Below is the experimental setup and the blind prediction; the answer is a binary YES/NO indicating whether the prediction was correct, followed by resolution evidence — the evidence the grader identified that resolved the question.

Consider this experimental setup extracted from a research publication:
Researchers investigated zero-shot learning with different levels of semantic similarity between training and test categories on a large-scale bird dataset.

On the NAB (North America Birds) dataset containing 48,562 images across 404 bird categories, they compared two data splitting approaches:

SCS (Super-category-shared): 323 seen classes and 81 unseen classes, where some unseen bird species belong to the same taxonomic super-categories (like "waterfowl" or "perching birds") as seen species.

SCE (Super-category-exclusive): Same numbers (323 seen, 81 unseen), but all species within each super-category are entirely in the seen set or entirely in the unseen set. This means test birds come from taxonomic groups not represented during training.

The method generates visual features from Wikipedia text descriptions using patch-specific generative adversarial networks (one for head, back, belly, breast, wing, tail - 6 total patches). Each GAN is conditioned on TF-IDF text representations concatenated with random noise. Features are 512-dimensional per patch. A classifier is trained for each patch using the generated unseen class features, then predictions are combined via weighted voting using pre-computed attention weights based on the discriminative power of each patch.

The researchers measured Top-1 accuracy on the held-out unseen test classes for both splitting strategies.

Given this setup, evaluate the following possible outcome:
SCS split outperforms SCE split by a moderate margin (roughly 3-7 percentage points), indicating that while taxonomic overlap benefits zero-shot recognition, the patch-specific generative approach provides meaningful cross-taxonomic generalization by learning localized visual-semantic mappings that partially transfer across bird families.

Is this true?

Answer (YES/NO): NO